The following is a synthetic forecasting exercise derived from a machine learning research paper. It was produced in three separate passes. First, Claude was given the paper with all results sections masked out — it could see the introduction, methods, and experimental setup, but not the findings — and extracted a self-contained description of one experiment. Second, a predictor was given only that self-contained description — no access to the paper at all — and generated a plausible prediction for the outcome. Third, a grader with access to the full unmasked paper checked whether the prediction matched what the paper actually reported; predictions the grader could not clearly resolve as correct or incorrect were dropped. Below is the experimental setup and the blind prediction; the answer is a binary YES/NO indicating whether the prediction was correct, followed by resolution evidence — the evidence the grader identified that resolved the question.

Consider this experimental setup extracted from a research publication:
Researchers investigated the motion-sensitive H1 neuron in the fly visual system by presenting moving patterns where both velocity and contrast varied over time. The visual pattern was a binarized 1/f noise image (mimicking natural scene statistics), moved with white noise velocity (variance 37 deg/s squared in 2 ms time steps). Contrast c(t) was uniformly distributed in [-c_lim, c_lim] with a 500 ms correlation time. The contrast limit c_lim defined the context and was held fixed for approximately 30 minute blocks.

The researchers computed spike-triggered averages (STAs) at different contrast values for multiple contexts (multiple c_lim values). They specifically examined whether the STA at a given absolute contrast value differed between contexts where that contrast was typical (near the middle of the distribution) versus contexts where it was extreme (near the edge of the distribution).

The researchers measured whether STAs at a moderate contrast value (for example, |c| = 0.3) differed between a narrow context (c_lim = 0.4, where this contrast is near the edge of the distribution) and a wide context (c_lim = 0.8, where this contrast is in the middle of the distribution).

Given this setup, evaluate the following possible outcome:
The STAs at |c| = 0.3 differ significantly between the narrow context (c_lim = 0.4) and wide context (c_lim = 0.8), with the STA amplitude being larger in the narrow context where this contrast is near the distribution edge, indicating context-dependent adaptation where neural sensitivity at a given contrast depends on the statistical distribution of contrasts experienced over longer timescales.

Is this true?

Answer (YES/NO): YES